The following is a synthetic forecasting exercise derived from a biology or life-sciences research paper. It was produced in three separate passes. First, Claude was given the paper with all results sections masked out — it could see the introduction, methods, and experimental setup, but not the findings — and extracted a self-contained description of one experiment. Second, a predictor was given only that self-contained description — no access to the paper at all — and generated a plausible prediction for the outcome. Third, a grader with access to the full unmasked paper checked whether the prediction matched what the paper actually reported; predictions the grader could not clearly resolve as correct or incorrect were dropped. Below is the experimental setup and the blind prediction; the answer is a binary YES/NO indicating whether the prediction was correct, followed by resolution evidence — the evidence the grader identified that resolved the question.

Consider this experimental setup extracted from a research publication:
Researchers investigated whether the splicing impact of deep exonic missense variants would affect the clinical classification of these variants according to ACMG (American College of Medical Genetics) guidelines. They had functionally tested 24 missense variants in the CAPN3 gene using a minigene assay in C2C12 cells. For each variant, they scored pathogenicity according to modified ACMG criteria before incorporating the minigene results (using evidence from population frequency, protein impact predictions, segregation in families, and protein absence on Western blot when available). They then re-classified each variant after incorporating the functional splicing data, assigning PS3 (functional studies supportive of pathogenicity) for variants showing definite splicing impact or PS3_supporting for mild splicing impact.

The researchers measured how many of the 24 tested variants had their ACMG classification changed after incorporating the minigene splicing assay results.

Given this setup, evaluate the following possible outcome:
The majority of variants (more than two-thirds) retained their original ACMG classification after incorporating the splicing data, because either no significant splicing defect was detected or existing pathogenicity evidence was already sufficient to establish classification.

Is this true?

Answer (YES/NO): YES